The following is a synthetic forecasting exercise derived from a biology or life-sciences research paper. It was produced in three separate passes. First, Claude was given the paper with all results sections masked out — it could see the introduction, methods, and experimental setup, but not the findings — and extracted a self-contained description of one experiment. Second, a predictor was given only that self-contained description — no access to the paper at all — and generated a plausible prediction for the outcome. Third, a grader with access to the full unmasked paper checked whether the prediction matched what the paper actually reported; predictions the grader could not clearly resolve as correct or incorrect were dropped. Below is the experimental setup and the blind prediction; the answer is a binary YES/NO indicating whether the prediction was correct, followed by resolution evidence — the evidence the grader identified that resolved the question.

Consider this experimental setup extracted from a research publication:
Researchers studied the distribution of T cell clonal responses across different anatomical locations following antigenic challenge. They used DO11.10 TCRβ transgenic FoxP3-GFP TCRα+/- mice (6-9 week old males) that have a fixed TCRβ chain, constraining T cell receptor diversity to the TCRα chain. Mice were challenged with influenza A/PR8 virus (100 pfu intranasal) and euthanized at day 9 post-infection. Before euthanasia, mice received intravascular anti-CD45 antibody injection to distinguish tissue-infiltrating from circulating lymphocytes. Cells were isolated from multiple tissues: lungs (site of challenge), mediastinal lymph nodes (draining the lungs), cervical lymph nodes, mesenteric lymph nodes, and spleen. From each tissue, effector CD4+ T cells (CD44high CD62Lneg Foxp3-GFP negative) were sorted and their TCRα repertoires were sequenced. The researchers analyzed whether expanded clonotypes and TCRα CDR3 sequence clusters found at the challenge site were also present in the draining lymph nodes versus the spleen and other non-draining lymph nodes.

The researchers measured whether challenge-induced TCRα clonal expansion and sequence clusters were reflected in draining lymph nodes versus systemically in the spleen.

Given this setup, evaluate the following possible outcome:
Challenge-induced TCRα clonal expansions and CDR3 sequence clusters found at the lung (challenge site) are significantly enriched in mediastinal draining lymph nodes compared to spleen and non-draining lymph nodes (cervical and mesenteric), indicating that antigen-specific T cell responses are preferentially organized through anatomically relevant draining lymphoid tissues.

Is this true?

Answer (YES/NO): YES